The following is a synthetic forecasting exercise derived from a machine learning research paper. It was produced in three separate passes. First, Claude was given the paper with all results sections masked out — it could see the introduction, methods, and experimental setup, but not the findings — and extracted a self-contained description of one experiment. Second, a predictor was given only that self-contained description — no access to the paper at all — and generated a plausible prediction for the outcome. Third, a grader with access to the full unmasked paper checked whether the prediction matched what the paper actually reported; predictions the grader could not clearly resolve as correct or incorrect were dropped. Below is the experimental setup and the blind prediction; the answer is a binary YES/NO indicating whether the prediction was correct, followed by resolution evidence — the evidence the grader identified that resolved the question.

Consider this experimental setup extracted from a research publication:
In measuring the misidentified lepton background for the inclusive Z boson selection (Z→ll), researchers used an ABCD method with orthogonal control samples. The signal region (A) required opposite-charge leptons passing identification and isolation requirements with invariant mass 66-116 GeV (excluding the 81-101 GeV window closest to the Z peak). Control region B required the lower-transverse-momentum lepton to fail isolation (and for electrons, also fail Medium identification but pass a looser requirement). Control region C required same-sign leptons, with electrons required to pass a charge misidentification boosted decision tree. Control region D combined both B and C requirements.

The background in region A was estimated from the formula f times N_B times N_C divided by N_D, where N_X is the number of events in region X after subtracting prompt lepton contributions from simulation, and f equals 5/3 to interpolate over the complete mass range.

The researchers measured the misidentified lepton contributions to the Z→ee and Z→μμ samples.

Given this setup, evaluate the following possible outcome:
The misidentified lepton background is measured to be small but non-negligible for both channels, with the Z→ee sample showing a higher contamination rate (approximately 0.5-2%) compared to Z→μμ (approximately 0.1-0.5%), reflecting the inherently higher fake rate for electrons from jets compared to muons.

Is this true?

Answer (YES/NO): NO